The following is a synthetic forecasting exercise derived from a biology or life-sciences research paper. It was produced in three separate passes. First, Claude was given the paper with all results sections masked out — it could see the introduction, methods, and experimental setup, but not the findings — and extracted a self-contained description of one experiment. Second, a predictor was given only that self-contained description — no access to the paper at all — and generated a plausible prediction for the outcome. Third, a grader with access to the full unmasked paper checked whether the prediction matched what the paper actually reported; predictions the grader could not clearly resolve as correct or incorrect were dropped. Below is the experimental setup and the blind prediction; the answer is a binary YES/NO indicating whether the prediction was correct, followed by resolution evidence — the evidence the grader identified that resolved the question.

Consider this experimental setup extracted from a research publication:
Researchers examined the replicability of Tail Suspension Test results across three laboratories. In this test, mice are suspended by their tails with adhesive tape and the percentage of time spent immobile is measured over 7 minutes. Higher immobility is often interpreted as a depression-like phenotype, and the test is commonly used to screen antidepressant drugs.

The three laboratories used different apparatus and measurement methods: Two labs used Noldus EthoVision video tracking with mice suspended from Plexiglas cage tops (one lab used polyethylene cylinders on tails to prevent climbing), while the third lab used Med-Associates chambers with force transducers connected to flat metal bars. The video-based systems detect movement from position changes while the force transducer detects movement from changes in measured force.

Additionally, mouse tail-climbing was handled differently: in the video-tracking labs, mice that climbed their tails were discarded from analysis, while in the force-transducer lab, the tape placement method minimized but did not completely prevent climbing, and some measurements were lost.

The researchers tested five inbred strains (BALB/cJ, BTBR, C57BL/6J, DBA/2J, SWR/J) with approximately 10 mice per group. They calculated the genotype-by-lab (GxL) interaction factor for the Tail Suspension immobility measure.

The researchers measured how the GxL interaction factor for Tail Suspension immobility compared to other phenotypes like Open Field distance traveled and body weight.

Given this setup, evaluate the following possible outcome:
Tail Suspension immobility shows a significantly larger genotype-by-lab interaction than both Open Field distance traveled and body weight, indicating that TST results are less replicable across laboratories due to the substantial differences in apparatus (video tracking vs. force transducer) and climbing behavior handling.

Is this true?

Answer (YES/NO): NO